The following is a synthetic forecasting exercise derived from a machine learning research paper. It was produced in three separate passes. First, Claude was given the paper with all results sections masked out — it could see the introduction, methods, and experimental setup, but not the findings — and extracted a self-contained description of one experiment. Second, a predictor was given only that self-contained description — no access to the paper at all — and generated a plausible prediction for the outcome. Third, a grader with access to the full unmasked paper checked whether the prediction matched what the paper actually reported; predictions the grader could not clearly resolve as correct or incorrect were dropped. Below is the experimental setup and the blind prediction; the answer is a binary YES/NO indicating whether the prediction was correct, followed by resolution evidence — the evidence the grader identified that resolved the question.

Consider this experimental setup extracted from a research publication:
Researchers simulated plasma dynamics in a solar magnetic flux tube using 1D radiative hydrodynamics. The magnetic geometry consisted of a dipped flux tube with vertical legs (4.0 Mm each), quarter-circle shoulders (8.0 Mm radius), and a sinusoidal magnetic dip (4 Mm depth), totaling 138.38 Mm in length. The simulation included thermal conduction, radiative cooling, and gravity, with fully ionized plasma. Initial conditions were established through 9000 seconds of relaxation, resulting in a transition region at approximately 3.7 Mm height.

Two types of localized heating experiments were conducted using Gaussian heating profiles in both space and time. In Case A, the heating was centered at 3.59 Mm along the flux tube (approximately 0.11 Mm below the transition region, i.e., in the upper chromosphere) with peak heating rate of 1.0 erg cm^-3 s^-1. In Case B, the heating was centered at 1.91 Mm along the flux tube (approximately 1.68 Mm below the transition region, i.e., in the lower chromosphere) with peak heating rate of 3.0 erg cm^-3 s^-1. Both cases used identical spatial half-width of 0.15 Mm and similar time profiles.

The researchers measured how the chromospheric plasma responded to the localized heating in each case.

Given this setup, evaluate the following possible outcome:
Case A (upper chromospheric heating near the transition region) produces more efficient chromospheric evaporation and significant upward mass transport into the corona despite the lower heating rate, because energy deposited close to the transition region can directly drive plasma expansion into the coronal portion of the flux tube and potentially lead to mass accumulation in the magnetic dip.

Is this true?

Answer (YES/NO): YES